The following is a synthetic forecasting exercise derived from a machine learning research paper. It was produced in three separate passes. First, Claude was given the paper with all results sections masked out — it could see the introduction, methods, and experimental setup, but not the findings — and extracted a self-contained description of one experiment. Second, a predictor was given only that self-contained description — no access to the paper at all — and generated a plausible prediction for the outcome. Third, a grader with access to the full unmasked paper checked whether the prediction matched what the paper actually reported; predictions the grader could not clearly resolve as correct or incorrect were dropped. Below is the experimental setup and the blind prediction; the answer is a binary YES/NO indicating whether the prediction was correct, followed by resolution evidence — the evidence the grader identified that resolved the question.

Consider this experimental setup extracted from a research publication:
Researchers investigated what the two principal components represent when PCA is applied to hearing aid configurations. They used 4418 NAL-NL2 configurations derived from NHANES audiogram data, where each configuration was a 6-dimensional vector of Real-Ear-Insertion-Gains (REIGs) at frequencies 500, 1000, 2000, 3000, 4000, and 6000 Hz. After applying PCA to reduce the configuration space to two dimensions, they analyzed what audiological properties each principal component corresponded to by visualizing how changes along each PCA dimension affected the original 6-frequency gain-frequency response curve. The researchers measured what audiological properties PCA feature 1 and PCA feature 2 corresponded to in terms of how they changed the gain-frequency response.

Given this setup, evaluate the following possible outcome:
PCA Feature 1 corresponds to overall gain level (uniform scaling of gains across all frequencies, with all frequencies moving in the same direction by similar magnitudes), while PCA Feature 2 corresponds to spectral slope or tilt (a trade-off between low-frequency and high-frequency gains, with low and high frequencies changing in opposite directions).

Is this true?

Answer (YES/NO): YES